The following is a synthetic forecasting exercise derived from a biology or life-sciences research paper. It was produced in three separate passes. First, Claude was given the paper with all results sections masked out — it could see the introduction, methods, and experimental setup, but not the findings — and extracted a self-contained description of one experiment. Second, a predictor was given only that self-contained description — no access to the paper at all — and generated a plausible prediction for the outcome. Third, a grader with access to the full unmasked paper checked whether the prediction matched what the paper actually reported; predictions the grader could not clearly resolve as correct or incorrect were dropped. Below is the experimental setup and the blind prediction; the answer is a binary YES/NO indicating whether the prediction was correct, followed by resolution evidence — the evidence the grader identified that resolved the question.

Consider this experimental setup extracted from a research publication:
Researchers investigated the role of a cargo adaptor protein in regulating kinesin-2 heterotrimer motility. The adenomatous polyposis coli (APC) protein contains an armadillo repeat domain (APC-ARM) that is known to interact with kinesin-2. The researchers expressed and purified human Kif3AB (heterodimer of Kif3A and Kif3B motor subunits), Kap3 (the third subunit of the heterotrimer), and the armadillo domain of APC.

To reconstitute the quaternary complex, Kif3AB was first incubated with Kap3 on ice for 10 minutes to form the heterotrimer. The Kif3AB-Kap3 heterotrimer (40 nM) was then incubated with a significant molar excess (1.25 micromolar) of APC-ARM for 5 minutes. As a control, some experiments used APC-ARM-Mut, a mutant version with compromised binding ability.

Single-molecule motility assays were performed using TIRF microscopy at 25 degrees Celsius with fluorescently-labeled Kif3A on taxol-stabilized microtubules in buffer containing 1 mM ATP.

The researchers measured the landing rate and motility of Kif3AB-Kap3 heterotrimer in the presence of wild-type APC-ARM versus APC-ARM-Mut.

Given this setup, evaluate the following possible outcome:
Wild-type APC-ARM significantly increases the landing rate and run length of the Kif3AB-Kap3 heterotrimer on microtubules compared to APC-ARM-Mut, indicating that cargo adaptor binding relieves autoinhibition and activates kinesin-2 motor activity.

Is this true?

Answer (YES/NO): YES